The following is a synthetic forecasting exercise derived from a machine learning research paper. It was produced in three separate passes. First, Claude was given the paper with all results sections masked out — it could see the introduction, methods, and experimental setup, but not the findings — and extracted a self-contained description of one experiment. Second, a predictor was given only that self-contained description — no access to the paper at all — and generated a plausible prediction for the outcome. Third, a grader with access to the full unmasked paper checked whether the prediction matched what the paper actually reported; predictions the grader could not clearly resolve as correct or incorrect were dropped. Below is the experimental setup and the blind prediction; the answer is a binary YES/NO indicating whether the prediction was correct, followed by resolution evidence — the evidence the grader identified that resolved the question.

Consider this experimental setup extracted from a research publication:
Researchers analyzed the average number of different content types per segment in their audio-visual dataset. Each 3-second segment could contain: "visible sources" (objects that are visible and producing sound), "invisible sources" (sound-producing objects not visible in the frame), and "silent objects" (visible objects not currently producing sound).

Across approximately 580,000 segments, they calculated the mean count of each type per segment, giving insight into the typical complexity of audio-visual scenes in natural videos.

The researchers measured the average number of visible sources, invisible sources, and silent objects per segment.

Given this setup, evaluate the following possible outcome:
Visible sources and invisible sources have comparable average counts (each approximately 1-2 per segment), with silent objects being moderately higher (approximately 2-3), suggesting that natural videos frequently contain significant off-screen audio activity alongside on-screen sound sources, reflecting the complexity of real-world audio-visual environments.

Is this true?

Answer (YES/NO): NO